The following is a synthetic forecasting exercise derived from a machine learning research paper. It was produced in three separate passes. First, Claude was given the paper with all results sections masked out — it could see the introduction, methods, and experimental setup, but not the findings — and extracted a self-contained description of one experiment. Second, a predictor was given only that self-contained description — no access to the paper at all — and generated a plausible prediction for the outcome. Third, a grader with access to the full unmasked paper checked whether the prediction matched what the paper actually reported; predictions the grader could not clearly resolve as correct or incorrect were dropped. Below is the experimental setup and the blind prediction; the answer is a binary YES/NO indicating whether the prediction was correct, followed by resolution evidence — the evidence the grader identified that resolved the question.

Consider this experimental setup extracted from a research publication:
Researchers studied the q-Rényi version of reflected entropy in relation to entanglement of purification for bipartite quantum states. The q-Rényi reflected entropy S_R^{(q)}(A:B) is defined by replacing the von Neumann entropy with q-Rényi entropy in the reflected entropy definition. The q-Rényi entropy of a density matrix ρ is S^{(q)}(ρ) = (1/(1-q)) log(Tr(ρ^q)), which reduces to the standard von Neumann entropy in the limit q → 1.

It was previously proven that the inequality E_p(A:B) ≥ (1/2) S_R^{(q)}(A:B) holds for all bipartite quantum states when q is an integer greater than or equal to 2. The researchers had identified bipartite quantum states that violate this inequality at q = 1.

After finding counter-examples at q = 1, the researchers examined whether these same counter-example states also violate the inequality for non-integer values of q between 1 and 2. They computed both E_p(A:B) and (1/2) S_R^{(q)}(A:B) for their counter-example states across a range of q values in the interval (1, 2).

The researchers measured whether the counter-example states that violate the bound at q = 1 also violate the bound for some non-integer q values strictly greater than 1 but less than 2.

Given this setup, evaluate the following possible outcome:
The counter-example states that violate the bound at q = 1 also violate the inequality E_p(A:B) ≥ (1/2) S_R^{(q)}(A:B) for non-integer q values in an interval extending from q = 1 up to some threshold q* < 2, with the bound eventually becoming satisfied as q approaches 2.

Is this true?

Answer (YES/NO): YES